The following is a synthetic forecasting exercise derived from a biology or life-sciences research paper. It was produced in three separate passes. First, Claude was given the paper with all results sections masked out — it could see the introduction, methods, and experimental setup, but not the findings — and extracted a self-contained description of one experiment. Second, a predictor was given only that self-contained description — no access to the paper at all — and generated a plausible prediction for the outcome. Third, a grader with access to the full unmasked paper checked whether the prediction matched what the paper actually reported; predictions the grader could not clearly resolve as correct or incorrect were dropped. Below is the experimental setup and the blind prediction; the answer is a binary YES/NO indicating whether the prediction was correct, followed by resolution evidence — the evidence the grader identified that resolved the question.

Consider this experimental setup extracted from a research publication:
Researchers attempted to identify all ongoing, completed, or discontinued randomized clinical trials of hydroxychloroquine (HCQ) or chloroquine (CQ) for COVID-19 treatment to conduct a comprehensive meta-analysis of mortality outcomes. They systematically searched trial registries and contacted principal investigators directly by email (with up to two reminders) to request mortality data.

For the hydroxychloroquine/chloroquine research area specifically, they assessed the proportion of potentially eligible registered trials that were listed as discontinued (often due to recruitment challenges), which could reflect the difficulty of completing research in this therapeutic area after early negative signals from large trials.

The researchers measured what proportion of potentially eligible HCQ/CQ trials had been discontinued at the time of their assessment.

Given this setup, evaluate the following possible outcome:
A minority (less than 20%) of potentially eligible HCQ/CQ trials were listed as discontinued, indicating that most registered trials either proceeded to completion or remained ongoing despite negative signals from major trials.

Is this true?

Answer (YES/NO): NO